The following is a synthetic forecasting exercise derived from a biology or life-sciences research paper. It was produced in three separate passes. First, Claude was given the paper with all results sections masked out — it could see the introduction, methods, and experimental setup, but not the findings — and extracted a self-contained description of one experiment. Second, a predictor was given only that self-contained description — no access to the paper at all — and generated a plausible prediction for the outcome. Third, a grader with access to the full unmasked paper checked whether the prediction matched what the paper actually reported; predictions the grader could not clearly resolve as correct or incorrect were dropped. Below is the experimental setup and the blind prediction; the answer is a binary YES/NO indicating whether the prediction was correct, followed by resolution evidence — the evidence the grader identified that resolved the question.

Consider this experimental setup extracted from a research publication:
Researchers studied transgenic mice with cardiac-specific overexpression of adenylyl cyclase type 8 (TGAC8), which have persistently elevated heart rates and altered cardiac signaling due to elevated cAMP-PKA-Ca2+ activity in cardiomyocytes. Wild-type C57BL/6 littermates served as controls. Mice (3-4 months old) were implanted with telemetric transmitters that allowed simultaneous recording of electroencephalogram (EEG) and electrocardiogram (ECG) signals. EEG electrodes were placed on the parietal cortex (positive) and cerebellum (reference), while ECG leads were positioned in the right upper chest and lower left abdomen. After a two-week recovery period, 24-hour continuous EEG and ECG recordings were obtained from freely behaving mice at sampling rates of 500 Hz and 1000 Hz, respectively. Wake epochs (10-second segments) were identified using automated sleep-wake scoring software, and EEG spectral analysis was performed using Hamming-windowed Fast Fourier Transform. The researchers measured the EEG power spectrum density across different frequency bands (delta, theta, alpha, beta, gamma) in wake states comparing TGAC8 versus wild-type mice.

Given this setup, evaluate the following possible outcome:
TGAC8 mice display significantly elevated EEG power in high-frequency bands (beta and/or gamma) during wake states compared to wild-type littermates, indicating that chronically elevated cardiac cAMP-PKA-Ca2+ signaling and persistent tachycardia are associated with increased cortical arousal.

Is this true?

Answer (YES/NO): YES